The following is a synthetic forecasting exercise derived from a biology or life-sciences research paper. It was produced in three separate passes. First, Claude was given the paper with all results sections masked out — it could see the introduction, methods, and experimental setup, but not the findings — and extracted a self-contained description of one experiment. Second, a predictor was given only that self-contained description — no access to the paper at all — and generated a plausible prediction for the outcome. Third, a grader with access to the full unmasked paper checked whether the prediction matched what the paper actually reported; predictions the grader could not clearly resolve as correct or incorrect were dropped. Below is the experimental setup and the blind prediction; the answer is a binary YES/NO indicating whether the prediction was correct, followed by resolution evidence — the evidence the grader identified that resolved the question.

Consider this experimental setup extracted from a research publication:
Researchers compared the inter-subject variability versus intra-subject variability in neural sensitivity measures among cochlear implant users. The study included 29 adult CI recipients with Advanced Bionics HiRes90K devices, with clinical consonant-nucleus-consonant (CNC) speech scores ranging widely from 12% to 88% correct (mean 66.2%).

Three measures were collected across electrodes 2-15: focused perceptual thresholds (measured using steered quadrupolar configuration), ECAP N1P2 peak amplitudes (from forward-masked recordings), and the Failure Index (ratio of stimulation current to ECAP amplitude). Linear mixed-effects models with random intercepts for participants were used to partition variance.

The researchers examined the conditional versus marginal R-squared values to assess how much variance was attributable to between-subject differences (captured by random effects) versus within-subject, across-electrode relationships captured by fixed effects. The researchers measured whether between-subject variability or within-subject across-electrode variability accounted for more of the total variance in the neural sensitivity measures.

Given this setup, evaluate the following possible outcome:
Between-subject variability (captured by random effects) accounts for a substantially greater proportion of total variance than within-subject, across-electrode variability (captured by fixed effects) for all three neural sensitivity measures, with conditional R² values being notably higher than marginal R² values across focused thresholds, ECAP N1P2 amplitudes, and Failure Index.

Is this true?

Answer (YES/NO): YES